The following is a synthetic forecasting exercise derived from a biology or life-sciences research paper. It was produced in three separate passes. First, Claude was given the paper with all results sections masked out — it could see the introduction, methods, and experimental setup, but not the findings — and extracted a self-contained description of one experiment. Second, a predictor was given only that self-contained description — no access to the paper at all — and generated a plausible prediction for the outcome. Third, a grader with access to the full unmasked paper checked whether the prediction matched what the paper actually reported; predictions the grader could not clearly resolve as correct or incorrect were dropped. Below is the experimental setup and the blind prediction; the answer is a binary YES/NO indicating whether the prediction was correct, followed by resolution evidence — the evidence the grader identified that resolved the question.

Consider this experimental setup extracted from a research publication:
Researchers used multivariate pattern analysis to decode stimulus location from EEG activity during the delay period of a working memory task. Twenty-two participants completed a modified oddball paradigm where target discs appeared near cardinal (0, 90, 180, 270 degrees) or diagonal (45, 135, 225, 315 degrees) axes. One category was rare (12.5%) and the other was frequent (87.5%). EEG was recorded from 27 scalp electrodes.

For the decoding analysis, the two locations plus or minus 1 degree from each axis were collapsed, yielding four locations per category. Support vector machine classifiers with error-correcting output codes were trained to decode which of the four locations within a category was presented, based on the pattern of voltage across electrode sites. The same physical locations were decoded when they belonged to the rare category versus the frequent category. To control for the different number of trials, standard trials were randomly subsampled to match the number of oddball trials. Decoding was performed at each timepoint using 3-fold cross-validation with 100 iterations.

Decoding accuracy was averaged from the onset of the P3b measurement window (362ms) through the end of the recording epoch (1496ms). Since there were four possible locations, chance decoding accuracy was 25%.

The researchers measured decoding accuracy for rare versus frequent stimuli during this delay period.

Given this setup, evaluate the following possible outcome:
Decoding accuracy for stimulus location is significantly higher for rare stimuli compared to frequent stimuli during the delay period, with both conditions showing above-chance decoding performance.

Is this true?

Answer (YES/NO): YES